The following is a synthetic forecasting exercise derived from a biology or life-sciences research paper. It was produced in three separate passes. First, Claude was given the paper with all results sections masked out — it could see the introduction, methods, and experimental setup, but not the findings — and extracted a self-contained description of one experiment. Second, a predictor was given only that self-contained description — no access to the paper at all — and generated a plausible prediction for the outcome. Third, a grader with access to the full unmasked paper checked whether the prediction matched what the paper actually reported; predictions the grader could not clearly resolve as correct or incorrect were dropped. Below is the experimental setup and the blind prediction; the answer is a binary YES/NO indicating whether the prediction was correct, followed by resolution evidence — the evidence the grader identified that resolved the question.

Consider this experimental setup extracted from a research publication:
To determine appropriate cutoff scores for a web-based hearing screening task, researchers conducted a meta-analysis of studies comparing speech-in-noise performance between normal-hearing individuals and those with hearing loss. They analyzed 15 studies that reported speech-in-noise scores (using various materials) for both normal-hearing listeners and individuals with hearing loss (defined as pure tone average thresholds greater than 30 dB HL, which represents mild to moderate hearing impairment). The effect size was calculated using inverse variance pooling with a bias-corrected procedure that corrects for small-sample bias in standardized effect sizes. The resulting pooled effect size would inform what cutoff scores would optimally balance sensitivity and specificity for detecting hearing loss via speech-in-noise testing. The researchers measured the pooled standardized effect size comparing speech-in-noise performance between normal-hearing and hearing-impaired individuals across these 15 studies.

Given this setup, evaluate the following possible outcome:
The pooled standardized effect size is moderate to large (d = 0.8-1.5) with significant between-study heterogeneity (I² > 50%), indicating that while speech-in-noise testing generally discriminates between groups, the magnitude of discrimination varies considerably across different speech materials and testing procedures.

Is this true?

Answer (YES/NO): NO